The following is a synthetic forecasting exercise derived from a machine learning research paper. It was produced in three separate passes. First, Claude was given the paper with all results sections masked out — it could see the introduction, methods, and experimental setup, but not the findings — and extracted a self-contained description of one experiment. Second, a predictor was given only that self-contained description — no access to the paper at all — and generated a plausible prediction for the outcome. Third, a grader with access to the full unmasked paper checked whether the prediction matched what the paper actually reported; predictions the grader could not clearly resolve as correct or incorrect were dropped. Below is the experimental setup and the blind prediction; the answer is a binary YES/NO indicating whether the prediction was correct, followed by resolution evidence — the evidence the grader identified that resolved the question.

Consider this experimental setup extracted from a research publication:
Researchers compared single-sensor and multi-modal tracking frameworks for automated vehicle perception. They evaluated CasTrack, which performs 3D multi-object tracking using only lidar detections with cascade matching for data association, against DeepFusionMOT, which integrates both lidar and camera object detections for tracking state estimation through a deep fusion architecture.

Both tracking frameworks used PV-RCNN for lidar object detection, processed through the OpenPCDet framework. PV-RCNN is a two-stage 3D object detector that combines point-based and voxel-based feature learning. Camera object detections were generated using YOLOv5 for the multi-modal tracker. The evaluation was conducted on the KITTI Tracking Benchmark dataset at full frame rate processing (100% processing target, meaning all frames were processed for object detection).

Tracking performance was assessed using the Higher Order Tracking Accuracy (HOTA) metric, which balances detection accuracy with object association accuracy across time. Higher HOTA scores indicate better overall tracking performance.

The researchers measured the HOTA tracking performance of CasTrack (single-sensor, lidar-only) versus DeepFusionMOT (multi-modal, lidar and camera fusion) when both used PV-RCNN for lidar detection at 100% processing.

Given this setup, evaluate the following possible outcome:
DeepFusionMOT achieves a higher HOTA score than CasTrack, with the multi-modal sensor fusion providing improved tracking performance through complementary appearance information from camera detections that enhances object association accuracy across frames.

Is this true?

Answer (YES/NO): NO